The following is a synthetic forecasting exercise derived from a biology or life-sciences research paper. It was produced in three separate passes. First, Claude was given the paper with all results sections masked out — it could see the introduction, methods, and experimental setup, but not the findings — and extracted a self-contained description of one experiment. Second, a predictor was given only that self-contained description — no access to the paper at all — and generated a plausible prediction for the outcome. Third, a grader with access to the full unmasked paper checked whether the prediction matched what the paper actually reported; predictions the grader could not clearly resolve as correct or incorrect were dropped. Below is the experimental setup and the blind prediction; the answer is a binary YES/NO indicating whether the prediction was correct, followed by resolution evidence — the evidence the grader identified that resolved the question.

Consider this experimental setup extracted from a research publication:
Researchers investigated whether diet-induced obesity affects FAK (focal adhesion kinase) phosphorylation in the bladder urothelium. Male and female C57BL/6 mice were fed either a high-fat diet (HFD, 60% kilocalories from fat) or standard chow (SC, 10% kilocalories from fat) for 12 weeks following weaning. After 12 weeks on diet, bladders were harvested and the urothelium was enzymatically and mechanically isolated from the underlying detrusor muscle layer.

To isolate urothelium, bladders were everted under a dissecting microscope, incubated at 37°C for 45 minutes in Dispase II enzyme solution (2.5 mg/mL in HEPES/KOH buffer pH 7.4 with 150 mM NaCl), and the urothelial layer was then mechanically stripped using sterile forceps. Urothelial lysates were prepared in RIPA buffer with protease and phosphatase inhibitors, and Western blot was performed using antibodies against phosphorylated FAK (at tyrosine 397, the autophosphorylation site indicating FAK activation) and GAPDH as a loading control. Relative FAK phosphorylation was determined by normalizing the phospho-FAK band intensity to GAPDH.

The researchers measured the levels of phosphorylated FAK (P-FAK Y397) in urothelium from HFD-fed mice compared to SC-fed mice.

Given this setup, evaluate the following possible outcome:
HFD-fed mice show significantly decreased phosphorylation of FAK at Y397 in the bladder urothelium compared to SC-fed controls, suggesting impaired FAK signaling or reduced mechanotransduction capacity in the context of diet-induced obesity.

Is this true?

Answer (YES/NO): NO